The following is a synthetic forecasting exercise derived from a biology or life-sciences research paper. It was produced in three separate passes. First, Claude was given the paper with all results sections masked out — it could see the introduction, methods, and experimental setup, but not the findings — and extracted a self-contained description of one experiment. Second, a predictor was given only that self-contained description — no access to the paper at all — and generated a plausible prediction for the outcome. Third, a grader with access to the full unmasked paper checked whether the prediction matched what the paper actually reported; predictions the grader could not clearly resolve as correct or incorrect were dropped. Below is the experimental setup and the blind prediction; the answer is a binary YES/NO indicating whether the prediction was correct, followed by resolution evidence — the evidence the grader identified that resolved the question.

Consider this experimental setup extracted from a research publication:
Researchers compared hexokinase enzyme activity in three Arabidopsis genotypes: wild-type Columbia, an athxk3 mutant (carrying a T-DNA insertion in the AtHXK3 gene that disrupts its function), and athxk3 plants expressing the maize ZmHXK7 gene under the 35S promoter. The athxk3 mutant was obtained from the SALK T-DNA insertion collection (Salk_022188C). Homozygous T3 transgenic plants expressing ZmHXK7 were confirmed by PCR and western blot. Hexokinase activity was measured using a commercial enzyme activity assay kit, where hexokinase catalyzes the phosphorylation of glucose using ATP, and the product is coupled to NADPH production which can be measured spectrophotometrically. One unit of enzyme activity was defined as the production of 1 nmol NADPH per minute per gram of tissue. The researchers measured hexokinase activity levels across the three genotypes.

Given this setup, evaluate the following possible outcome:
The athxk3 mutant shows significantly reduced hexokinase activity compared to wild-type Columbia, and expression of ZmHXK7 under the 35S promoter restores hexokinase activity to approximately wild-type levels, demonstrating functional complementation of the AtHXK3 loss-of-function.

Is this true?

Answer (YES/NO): NO